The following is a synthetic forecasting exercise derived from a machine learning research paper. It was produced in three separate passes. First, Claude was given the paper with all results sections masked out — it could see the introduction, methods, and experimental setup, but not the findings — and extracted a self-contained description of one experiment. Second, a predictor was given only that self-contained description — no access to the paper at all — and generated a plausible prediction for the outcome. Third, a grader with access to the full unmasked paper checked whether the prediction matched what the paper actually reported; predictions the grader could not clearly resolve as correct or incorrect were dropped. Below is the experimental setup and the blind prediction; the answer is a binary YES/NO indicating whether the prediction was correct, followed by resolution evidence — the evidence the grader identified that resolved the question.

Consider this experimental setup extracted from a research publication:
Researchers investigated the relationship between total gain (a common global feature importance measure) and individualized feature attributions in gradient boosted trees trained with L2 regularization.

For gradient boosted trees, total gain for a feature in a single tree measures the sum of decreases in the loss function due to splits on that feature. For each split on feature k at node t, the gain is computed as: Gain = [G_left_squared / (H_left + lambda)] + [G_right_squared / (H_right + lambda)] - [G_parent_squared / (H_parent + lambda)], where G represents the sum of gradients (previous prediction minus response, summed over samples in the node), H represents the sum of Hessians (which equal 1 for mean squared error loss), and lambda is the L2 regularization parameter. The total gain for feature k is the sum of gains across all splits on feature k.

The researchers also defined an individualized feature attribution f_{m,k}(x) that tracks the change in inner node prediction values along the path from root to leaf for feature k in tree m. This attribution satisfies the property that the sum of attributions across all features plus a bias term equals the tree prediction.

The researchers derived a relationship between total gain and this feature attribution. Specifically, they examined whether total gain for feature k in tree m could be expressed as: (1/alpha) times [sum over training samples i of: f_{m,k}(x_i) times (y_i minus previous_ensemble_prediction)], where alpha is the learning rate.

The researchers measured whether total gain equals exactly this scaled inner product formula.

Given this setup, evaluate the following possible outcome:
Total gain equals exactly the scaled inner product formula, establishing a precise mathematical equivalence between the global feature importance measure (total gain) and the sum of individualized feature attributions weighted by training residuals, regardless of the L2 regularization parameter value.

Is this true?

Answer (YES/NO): YES